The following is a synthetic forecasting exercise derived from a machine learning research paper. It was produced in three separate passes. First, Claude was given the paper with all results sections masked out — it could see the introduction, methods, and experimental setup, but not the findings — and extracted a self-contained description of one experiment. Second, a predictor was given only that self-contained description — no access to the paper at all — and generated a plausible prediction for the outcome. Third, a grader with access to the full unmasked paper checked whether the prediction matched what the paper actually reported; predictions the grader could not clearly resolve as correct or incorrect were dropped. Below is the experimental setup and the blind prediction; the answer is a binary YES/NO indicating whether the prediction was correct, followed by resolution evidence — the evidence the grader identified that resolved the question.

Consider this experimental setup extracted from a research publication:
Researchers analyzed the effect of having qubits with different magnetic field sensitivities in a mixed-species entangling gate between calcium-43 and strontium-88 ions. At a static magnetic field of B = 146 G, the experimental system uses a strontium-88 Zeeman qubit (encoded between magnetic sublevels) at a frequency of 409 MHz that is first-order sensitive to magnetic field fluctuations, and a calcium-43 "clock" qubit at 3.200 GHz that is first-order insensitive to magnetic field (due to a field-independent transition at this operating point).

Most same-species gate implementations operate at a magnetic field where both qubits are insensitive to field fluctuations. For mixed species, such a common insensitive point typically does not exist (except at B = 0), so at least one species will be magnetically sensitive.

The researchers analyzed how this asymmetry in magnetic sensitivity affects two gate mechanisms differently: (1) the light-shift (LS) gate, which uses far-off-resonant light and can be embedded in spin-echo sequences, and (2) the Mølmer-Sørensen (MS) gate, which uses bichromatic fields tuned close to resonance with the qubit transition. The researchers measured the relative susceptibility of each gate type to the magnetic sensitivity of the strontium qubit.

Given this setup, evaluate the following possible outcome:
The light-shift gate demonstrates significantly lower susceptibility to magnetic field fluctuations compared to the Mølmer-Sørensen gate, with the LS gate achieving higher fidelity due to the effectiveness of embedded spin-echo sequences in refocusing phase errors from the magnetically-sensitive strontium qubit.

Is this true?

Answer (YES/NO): YES